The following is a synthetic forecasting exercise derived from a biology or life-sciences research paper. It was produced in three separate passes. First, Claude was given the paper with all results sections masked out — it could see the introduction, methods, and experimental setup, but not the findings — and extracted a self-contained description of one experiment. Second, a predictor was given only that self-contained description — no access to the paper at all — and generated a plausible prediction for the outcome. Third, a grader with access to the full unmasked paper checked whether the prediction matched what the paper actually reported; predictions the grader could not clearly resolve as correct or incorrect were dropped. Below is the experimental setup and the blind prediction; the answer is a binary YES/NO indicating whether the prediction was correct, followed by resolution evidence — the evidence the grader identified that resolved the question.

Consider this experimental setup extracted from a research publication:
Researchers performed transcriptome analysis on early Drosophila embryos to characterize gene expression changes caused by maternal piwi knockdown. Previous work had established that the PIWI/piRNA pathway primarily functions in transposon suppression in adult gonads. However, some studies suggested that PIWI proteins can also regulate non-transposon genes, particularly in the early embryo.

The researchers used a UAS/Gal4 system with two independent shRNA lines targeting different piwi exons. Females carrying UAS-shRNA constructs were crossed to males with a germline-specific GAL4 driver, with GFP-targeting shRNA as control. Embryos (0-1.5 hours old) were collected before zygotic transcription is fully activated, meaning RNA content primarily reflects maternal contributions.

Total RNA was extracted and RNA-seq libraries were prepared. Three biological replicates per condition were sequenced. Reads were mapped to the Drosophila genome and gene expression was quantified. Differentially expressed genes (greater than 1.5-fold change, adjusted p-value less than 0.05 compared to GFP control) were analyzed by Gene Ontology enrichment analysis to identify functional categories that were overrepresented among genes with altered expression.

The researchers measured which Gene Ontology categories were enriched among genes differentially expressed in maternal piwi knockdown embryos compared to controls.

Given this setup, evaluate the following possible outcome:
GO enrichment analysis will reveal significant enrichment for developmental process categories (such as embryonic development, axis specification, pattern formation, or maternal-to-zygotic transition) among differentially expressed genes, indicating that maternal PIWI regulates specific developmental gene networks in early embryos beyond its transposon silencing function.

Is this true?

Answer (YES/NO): NO